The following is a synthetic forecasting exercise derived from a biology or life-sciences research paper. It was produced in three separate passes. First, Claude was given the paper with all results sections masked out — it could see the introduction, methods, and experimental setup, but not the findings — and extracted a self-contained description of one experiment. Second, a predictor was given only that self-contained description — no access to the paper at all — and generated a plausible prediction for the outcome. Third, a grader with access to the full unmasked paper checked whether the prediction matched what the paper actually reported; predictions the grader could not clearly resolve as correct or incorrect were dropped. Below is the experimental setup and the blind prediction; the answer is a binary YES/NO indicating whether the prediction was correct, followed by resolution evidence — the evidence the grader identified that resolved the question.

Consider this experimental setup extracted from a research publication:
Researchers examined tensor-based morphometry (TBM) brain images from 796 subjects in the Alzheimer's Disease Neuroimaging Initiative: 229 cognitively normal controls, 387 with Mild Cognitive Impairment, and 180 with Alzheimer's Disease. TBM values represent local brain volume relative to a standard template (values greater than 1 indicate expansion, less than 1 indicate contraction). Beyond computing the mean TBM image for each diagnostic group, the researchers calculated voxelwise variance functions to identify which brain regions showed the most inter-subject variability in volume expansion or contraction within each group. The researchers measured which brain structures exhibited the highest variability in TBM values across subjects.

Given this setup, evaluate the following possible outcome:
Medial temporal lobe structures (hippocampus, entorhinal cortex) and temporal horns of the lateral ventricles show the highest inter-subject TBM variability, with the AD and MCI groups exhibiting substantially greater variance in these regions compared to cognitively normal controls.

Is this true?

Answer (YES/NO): NO